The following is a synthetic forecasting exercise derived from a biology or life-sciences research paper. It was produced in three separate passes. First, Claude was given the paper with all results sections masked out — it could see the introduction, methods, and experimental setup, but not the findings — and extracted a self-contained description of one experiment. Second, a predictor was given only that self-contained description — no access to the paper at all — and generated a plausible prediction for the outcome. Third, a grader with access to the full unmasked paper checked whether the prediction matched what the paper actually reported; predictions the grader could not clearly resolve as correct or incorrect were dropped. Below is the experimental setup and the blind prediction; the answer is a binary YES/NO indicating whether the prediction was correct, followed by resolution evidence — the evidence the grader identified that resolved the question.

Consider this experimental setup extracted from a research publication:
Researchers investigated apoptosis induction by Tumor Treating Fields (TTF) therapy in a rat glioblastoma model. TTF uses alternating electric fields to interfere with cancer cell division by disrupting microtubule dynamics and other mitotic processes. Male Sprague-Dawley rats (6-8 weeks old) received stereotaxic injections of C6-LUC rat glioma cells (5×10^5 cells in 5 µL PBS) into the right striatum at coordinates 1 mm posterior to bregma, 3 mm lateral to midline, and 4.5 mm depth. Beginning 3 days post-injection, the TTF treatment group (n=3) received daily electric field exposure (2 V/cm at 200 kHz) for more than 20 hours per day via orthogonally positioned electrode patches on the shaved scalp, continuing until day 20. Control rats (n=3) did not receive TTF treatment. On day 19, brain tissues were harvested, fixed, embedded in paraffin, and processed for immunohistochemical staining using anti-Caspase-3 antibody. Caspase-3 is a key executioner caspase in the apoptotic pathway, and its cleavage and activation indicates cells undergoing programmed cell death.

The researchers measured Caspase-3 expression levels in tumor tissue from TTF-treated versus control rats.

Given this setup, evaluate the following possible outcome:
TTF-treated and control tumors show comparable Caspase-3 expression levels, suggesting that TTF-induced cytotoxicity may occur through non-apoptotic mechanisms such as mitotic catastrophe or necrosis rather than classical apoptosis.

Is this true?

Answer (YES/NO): NO